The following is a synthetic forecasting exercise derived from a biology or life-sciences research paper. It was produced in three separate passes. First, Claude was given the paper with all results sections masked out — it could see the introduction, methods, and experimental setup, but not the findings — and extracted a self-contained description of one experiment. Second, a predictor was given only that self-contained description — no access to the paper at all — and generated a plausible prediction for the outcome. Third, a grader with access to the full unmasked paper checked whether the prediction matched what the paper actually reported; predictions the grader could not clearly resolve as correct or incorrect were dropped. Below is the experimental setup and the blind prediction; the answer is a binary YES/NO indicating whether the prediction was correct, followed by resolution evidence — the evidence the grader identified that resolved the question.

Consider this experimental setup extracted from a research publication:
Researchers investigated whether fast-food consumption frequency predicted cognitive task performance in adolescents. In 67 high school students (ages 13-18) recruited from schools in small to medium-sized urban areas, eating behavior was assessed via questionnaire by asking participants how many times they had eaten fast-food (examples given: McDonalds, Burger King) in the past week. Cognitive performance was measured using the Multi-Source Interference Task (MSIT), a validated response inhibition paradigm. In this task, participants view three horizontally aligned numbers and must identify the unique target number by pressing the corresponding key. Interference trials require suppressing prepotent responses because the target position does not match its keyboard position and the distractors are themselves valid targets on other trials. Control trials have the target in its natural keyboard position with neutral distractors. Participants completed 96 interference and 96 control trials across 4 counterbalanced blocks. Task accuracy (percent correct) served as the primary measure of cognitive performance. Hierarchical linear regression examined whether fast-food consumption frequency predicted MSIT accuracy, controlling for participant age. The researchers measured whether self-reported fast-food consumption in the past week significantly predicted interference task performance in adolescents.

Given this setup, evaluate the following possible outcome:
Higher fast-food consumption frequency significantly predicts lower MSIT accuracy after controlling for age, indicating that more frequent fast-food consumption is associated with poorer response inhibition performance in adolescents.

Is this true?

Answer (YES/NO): YES